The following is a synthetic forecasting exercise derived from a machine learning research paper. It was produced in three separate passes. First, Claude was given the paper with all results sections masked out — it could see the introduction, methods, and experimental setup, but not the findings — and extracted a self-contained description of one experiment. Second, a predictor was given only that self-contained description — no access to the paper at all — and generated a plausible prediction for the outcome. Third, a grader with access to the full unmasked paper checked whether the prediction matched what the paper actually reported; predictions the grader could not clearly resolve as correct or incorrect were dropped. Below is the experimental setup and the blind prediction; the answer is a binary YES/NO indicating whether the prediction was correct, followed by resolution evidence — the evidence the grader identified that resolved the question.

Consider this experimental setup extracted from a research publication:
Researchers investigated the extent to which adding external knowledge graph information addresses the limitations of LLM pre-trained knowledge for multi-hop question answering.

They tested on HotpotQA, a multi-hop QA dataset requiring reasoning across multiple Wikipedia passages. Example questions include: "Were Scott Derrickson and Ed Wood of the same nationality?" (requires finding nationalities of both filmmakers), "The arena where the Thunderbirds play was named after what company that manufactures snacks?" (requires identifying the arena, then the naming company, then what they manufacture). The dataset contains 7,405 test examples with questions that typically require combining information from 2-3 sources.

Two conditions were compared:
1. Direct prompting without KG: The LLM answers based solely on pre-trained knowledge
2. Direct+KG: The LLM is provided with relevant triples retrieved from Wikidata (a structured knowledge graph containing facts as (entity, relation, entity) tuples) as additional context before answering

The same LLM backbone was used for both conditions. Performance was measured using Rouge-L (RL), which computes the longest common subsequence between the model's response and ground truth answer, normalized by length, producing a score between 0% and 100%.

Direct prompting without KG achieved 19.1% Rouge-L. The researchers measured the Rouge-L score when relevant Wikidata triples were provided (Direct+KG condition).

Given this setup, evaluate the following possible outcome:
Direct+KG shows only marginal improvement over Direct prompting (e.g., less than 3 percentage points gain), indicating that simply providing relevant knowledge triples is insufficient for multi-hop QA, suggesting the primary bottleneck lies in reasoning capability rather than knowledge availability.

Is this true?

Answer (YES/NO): NO